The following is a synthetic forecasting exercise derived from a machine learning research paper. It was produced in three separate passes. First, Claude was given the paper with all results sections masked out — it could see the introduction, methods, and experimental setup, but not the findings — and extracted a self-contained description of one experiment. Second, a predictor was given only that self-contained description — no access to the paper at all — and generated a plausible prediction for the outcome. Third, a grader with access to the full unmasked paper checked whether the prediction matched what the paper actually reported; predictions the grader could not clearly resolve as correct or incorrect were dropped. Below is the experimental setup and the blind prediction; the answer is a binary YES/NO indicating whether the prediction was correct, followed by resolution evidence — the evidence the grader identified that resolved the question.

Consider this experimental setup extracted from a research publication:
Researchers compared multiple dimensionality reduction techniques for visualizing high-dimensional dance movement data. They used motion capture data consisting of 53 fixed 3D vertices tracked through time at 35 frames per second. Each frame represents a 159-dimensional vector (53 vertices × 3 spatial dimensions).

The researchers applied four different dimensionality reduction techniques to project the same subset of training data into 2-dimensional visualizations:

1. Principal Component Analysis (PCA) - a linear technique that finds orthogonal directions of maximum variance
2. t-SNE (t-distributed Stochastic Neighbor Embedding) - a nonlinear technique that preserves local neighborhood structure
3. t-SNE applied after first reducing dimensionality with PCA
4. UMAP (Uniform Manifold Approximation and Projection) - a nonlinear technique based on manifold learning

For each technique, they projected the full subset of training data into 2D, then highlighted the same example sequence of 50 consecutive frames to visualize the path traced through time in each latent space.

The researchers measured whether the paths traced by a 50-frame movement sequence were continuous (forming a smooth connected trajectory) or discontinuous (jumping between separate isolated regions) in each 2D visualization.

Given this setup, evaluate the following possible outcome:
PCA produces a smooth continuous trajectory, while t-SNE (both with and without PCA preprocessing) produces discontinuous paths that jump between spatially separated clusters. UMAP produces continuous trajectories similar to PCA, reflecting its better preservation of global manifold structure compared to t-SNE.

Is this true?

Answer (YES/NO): NO